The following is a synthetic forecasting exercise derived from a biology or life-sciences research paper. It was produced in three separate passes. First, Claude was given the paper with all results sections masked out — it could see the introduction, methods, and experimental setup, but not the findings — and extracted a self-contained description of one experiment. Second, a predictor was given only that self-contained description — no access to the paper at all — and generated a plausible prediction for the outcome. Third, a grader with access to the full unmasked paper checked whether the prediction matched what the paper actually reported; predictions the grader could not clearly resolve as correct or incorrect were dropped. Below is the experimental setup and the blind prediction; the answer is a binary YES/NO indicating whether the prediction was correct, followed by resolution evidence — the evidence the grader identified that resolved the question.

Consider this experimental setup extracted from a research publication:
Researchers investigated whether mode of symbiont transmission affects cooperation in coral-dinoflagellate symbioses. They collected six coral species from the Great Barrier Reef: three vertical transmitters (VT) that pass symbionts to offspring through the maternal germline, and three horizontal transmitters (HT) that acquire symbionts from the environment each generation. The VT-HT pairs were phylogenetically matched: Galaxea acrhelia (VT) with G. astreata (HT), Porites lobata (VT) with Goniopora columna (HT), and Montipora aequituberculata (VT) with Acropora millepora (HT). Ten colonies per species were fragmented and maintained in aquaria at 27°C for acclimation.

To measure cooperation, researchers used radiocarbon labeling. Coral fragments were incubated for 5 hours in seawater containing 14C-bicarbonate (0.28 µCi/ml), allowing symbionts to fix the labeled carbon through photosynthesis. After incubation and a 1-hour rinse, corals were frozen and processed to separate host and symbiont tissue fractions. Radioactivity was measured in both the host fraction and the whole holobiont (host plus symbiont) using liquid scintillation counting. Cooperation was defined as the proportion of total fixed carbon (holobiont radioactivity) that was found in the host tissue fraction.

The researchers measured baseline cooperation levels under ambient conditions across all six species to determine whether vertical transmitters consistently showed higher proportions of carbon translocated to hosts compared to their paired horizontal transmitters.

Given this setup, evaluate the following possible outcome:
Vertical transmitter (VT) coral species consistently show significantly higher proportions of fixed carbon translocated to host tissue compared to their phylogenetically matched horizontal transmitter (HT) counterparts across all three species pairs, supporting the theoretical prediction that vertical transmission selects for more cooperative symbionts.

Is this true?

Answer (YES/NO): NO